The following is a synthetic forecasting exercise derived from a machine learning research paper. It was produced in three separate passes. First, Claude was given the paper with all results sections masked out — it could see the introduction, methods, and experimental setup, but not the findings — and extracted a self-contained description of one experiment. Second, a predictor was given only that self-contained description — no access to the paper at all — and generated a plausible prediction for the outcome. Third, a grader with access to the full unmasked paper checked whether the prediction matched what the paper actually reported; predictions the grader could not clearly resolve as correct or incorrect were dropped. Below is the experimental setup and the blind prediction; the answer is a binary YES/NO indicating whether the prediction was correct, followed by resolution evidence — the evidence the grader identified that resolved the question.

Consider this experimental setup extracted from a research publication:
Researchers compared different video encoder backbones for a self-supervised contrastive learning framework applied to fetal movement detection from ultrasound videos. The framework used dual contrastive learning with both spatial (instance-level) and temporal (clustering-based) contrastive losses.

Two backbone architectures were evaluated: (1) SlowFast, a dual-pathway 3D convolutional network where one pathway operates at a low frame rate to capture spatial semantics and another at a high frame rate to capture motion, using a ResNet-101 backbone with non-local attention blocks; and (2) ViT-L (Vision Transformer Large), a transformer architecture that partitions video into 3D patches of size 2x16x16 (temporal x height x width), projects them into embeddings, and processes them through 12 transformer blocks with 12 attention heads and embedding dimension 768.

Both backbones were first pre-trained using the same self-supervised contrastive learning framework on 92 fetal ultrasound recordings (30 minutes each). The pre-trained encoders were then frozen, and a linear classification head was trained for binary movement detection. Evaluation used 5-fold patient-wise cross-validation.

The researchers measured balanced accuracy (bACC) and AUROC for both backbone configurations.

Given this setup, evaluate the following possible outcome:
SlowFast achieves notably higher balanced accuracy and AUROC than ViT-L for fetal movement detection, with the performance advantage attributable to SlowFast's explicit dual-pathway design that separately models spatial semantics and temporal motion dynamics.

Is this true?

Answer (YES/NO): NO